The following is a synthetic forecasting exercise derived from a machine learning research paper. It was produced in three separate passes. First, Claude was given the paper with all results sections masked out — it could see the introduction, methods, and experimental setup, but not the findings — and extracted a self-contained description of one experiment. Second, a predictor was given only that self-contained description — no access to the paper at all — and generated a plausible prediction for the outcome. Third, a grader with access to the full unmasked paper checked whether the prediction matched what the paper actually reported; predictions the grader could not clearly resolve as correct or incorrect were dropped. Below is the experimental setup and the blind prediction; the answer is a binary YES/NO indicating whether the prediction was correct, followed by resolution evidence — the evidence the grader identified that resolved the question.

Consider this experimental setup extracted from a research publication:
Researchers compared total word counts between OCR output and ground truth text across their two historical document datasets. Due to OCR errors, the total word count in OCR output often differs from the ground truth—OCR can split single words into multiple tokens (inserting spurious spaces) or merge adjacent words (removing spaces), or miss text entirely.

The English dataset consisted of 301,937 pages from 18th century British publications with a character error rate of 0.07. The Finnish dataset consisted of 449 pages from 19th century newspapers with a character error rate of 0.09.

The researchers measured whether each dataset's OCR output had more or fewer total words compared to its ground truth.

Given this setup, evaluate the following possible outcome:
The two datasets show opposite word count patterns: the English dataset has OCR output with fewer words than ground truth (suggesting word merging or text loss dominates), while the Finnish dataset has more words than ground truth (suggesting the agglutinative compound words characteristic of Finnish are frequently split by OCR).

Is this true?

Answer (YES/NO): NO